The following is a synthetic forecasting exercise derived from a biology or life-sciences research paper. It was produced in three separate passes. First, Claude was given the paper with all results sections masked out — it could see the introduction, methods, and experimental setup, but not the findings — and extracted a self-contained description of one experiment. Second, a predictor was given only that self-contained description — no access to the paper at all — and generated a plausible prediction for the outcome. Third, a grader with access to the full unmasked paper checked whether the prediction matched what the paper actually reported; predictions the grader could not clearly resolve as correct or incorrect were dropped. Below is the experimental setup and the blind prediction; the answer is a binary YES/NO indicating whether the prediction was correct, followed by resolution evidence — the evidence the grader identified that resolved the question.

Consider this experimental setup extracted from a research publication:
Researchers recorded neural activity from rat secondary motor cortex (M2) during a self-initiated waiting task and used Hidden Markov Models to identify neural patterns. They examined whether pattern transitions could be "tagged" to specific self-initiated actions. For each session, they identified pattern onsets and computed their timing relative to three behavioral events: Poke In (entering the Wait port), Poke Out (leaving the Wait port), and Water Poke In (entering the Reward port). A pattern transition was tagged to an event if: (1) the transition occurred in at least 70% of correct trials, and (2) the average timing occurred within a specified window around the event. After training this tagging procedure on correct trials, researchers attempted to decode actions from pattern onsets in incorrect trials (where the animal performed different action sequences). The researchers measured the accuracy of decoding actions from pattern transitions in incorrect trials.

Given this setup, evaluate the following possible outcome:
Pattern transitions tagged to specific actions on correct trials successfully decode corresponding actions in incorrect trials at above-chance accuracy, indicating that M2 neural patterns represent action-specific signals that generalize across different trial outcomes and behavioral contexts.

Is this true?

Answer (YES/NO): YES